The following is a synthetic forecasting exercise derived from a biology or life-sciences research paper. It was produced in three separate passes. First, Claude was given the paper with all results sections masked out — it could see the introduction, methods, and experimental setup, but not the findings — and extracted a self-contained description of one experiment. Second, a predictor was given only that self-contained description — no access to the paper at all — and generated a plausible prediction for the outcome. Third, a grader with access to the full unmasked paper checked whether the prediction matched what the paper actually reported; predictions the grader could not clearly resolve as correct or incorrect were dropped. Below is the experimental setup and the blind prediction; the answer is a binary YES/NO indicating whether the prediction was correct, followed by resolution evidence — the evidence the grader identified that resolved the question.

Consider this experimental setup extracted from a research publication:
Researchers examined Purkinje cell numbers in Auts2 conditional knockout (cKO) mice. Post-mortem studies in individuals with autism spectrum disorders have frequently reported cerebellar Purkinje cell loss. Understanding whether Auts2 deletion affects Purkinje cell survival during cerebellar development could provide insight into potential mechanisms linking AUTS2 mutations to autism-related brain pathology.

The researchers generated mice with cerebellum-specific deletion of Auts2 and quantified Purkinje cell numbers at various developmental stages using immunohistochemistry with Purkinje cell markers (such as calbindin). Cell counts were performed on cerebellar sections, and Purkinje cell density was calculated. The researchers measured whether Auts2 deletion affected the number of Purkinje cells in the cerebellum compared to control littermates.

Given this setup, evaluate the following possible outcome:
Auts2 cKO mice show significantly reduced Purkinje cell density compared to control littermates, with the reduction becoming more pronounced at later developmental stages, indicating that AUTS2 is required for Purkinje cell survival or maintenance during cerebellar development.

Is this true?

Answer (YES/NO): NO